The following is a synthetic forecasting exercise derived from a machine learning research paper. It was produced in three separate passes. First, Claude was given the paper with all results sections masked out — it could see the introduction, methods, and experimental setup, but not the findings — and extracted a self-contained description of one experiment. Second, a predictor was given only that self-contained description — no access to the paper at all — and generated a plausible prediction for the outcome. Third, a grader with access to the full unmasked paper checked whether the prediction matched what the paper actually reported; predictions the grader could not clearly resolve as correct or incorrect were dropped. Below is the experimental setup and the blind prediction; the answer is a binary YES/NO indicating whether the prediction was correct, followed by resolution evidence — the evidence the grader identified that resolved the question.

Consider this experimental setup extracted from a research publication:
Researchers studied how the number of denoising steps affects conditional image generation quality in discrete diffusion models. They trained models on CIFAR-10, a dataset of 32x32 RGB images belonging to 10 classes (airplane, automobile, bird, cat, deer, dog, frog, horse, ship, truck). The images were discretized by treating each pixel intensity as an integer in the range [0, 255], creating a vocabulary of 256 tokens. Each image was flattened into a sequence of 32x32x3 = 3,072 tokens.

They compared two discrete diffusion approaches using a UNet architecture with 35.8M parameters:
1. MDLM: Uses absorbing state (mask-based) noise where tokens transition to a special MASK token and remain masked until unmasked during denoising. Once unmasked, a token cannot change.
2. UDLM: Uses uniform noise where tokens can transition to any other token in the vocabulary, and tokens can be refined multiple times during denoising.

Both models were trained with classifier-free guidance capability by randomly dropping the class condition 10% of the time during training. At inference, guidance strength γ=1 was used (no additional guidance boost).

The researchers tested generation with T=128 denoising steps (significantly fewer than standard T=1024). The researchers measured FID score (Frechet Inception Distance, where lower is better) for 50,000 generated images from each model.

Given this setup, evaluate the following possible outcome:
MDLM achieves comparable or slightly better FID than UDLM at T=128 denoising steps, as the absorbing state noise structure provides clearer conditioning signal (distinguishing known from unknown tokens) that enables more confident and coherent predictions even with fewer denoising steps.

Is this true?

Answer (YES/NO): NO